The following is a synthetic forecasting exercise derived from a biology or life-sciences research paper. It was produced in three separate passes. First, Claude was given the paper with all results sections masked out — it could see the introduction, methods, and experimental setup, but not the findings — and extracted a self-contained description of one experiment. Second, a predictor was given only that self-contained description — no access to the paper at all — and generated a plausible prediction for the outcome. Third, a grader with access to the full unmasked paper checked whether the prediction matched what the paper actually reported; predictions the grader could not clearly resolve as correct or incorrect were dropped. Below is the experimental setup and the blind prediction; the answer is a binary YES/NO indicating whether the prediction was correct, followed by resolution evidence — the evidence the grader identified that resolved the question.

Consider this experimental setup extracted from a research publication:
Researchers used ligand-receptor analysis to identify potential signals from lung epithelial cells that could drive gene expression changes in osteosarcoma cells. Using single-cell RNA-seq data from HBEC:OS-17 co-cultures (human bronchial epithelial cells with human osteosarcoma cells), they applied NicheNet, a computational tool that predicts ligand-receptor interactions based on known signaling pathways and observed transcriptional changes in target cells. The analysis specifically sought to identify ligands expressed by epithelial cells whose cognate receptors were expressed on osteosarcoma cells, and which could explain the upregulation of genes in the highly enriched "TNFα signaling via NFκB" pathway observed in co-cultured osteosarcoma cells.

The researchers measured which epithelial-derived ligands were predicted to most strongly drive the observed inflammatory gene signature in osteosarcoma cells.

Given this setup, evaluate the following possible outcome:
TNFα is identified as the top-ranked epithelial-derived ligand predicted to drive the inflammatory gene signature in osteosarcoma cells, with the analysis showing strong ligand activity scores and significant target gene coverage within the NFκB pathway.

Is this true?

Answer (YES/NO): NO